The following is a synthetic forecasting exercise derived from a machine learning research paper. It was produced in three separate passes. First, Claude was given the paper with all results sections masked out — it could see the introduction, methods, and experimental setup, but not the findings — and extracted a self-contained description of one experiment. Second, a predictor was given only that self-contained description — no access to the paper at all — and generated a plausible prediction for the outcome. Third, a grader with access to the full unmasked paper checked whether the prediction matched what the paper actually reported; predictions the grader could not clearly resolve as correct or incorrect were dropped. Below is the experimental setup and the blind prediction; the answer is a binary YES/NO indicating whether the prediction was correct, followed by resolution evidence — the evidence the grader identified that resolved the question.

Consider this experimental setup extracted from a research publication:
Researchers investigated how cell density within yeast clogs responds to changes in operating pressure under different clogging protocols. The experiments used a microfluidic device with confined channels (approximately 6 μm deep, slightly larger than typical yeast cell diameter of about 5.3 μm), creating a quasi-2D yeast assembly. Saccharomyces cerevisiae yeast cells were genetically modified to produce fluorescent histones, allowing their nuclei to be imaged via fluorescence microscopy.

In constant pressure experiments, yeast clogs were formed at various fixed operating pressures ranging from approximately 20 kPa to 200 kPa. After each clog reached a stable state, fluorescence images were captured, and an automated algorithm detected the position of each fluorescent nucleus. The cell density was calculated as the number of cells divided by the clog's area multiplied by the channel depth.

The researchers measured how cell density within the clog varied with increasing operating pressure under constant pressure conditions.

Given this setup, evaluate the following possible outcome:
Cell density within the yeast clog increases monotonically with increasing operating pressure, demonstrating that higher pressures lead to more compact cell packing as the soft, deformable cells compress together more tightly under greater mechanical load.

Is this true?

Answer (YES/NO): NO